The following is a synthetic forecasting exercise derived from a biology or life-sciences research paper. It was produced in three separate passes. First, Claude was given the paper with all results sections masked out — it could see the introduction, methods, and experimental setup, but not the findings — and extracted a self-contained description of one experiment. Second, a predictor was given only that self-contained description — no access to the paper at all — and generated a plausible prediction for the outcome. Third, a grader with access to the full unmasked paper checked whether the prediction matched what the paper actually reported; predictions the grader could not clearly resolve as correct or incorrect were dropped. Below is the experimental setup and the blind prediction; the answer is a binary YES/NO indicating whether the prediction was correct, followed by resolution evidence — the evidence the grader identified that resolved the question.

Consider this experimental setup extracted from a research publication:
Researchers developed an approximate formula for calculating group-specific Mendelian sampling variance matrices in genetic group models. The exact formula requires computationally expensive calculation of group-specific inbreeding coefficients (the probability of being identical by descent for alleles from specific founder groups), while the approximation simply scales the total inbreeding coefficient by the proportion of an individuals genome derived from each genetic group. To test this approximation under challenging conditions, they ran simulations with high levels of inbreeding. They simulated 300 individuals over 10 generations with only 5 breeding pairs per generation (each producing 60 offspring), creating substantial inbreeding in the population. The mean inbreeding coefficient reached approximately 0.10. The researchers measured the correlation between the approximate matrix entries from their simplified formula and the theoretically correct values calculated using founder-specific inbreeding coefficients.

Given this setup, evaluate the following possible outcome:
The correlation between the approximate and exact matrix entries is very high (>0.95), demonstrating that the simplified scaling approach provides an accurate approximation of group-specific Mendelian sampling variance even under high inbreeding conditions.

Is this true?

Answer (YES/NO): YES